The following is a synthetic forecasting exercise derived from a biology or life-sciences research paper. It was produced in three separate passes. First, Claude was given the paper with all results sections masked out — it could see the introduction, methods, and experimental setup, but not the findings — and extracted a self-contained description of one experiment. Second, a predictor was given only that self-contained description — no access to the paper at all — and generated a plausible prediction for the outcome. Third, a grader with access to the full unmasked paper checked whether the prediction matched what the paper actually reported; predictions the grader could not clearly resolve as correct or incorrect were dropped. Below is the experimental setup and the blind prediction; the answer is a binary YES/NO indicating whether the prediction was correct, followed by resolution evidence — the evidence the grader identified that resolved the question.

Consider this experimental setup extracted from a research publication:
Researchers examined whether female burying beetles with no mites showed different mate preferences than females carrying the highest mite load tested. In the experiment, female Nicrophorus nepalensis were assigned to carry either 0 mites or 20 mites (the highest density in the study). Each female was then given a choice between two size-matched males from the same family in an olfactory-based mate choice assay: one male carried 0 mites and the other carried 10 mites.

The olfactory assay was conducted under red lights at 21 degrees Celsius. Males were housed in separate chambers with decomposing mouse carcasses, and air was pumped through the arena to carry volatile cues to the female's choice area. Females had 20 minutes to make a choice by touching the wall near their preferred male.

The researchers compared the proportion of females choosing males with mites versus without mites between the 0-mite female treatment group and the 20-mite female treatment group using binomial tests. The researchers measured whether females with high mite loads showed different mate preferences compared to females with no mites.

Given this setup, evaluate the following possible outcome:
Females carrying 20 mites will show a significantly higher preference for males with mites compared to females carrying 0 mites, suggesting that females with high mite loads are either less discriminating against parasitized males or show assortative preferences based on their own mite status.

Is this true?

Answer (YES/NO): NO